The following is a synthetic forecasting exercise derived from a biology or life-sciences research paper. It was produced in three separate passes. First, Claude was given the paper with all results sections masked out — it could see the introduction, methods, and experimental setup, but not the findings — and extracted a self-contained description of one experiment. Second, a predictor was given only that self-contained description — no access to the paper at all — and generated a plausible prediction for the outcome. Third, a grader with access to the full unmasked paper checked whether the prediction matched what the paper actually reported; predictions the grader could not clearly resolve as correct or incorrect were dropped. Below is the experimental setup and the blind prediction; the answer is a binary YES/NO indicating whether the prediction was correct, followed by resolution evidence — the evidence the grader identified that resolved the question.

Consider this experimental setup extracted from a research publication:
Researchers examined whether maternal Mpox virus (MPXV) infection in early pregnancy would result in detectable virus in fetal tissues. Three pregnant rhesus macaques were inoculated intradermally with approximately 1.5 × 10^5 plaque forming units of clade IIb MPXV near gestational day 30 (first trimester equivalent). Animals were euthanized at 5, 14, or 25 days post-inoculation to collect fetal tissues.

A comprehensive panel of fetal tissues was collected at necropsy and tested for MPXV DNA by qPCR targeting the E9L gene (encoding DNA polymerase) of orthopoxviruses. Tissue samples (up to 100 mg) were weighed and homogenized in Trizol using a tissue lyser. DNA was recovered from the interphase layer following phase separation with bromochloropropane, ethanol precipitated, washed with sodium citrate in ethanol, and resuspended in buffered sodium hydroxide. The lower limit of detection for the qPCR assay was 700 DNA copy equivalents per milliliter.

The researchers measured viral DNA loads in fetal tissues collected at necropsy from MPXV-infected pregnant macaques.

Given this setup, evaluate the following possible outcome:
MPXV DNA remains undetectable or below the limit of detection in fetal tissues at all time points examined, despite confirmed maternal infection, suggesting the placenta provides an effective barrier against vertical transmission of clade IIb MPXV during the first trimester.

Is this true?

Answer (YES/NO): NO